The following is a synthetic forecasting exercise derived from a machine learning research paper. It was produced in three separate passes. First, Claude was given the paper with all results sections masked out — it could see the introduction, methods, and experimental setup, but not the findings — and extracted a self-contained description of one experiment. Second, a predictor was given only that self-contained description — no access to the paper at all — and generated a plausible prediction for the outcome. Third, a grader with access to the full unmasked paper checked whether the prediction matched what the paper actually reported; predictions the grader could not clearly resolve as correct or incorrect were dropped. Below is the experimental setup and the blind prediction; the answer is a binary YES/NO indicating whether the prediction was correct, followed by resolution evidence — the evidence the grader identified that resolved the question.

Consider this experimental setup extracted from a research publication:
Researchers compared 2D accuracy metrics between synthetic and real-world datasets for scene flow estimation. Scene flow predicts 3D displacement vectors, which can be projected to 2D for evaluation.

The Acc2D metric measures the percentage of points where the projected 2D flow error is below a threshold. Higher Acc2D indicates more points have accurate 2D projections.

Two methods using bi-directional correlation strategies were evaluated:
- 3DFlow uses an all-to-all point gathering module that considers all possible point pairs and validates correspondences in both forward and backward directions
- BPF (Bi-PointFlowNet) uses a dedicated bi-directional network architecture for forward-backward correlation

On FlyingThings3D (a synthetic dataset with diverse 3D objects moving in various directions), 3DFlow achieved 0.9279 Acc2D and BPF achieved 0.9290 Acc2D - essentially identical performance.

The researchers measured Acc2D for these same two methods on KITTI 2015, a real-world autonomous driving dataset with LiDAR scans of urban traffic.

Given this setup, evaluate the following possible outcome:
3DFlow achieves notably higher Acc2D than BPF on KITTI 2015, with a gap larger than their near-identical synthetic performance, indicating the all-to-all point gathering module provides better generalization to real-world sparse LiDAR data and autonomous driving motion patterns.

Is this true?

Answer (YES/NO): NO